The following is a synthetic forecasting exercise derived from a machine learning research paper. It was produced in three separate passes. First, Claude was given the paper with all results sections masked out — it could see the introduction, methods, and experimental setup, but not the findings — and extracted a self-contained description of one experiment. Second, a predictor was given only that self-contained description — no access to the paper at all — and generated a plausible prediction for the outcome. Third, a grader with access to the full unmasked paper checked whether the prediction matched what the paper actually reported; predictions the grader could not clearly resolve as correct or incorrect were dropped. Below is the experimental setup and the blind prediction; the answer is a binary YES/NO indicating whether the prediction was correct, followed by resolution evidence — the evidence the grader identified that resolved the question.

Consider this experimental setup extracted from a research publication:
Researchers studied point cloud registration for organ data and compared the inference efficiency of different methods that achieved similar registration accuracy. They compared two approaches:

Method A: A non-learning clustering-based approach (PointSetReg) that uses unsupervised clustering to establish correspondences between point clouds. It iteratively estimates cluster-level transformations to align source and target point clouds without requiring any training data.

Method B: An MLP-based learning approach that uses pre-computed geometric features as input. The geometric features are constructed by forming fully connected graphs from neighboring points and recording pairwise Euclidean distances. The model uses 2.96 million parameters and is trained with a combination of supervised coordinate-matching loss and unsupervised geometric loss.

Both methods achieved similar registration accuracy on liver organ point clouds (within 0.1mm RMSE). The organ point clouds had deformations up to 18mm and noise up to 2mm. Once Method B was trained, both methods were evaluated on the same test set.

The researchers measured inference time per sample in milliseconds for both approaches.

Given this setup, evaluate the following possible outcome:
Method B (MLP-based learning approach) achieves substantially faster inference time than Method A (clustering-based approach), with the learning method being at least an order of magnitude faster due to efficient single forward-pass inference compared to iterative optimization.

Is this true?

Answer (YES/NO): YES